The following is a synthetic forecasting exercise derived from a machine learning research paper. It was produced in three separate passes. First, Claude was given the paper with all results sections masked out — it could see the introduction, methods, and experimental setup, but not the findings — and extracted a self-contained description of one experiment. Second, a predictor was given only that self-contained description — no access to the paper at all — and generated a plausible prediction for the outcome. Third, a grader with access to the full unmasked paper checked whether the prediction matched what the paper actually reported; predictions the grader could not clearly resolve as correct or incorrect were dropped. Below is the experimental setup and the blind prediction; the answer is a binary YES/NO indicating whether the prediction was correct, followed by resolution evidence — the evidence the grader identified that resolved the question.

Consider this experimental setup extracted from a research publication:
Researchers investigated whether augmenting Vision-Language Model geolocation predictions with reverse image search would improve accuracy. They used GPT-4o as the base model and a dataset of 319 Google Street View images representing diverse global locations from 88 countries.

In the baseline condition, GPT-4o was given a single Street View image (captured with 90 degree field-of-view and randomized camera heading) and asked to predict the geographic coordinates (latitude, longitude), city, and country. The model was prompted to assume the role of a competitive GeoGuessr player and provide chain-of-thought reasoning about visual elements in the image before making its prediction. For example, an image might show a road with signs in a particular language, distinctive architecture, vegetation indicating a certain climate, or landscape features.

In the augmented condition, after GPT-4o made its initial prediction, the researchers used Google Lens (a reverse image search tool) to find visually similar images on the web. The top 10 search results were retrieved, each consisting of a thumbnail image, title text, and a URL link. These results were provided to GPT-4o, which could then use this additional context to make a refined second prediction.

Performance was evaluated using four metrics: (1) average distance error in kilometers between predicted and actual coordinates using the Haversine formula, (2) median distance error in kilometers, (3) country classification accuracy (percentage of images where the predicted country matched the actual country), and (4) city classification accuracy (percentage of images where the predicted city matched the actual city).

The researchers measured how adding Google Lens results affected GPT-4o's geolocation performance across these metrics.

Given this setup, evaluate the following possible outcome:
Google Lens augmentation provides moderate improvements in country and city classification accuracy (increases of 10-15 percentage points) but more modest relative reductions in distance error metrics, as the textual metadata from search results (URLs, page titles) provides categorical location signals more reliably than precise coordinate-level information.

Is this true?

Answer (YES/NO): NO